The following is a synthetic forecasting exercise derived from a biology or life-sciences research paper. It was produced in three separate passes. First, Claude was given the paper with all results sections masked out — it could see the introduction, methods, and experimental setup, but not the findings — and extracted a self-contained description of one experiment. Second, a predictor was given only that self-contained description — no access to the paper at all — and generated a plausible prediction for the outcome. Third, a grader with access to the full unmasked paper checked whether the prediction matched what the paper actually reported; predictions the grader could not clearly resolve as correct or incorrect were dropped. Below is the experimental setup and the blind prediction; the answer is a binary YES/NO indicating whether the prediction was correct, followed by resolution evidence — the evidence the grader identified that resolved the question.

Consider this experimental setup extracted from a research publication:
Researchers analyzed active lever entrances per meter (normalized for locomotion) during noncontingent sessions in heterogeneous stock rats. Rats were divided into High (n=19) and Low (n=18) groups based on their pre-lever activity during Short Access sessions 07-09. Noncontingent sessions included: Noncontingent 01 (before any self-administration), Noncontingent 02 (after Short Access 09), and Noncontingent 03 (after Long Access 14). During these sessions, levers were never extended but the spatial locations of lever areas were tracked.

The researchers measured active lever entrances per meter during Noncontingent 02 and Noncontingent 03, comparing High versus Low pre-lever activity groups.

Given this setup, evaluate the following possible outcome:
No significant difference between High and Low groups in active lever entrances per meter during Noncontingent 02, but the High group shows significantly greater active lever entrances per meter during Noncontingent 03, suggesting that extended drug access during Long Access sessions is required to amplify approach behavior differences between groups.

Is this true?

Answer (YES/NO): NO